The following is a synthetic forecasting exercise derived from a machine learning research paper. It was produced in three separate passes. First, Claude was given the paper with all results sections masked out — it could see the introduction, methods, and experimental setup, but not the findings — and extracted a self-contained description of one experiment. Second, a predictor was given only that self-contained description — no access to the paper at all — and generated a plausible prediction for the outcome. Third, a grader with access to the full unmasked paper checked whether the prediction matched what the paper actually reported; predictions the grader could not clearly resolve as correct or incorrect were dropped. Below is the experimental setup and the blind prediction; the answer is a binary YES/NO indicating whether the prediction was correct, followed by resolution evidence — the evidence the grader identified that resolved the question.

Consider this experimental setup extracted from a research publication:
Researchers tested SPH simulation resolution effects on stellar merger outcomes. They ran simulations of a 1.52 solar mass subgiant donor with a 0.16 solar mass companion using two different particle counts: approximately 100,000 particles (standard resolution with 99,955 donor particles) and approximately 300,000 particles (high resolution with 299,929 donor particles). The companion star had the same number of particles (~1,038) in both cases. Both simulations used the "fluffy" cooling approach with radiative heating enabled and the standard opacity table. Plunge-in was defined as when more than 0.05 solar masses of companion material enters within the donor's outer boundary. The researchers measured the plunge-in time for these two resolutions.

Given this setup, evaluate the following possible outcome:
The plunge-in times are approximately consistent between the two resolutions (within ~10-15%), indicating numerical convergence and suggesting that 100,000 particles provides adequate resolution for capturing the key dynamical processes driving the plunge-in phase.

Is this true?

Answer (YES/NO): NO